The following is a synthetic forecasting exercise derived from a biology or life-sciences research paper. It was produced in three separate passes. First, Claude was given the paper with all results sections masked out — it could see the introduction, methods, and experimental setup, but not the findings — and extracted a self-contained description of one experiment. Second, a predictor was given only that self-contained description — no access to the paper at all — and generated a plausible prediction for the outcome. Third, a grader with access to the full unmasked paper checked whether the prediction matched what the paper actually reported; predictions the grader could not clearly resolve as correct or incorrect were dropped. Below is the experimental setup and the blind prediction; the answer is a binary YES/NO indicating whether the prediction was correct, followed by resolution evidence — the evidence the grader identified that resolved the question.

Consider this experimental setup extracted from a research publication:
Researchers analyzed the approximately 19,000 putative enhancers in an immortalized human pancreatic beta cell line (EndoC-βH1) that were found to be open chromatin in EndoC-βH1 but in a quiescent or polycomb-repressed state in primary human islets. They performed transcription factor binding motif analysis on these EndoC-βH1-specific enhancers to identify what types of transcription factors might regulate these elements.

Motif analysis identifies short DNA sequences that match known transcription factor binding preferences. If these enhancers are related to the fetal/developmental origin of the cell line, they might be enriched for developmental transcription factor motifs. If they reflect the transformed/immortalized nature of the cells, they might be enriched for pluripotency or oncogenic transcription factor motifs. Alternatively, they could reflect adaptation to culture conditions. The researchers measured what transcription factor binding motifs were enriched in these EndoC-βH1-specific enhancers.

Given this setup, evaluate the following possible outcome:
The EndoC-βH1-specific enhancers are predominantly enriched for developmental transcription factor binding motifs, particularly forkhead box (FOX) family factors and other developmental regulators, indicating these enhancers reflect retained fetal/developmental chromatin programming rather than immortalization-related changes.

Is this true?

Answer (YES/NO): NO